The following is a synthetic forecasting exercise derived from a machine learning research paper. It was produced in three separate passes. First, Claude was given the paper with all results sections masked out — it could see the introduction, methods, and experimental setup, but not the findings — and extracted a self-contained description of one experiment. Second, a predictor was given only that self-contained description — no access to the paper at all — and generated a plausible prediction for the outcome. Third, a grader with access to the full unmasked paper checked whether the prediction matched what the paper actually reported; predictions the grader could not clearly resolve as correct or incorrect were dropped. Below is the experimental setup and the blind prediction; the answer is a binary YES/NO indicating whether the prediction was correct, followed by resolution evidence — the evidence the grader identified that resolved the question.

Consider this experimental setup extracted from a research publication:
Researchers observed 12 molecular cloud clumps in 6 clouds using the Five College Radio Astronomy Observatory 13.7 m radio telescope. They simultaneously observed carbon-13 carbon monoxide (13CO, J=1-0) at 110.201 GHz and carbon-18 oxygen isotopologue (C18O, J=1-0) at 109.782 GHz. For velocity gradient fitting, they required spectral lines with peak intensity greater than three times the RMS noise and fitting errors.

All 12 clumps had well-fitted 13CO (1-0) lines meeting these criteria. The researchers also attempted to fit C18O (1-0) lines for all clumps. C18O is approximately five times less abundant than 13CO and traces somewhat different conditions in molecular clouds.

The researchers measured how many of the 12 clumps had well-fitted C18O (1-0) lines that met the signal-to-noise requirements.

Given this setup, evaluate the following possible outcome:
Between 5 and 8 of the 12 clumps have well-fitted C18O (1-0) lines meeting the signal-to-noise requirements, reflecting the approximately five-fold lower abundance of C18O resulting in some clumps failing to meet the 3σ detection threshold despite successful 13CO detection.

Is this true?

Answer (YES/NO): NO